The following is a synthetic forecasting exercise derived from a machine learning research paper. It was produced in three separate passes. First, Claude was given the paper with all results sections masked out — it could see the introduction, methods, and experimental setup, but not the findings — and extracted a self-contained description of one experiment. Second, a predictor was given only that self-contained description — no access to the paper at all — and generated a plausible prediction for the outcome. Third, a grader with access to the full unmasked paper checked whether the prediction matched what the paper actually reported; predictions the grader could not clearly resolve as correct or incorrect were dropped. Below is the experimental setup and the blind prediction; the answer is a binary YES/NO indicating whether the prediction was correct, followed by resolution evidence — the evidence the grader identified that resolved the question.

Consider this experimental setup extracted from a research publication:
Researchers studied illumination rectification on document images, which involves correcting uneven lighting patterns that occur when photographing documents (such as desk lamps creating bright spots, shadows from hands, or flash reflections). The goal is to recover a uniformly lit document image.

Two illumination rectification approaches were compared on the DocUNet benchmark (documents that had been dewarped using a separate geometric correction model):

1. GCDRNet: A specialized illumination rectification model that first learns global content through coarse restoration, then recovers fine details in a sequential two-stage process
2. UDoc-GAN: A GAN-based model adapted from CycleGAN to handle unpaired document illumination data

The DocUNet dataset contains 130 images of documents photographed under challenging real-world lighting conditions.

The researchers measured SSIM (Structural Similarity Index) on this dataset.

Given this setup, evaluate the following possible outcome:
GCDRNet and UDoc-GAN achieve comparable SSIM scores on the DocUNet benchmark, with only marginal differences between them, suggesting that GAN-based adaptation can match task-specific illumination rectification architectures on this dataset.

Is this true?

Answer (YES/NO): NO